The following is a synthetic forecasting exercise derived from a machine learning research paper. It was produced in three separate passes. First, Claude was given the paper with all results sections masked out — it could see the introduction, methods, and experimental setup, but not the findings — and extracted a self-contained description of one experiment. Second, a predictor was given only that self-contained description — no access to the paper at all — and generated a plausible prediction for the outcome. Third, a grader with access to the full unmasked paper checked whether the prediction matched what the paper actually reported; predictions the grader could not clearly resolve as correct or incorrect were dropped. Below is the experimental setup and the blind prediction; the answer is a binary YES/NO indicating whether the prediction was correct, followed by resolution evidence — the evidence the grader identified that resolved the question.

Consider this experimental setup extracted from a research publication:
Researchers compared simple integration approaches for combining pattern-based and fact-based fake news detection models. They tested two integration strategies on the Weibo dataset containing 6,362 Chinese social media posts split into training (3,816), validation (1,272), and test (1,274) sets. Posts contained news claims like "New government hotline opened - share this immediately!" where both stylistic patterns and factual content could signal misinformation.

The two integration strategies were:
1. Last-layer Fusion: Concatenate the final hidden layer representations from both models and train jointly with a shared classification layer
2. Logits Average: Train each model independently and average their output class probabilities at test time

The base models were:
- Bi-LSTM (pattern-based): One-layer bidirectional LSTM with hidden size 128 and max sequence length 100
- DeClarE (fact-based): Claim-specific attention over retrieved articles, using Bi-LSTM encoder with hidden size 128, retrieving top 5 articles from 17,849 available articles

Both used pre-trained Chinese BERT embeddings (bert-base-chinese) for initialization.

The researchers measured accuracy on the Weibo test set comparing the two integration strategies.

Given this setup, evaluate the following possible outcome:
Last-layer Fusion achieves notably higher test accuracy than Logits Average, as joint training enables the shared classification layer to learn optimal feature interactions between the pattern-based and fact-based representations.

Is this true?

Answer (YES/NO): NO